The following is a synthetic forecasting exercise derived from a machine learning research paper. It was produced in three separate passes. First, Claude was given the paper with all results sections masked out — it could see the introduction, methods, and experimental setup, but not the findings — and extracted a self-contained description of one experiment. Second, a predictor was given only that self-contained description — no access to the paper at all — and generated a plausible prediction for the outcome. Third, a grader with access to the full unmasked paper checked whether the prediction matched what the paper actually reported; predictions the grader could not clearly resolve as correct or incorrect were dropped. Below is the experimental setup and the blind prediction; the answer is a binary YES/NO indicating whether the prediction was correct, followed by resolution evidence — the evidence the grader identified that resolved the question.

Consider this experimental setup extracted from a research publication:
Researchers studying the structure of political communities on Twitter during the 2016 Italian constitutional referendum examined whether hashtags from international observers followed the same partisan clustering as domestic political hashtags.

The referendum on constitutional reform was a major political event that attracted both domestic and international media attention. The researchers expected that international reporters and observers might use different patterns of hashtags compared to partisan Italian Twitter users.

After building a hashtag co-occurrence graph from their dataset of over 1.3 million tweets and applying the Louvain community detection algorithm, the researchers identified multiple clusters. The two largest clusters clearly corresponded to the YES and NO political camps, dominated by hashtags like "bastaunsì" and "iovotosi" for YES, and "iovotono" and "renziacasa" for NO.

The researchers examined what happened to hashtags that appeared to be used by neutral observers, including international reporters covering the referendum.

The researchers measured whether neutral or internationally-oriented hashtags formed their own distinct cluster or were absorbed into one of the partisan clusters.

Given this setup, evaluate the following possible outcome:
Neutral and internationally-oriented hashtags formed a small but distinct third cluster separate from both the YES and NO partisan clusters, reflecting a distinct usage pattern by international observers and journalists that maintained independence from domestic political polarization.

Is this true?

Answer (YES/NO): YES